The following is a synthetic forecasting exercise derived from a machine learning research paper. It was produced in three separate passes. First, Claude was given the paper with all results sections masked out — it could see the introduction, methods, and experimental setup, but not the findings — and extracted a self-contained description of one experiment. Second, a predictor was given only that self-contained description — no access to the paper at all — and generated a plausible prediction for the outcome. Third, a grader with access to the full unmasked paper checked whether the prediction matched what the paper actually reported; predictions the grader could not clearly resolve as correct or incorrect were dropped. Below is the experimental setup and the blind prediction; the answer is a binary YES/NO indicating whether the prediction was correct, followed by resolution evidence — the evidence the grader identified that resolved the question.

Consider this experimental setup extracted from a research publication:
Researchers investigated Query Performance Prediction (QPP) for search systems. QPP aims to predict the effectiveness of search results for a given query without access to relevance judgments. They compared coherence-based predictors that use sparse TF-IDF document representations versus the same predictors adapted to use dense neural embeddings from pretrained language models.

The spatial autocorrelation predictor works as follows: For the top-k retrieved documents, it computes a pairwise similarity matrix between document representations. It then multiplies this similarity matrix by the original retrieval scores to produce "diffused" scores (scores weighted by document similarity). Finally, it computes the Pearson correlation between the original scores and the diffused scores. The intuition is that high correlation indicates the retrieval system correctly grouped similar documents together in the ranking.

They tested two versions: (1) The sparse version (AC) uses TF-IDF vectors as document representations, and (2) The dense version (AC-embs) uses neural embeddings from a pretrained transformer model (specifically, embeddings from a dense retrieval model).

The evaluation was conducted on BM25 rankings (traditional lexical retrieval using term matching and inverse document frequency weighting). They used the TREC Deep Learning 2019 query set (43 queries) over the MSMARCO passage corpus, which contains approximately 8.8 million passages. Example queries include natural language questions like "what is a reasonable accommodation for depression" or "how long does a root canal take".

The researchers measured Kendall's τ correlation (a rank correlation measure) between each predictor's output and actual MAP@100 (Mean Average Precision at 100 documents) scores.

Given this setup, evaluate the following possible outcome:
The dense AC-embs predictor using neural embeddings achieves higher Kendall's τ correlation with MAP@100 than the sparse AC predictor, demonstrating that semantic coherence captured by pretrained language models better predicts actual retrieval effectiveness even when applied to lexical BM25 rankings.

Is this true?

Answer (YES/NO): YES